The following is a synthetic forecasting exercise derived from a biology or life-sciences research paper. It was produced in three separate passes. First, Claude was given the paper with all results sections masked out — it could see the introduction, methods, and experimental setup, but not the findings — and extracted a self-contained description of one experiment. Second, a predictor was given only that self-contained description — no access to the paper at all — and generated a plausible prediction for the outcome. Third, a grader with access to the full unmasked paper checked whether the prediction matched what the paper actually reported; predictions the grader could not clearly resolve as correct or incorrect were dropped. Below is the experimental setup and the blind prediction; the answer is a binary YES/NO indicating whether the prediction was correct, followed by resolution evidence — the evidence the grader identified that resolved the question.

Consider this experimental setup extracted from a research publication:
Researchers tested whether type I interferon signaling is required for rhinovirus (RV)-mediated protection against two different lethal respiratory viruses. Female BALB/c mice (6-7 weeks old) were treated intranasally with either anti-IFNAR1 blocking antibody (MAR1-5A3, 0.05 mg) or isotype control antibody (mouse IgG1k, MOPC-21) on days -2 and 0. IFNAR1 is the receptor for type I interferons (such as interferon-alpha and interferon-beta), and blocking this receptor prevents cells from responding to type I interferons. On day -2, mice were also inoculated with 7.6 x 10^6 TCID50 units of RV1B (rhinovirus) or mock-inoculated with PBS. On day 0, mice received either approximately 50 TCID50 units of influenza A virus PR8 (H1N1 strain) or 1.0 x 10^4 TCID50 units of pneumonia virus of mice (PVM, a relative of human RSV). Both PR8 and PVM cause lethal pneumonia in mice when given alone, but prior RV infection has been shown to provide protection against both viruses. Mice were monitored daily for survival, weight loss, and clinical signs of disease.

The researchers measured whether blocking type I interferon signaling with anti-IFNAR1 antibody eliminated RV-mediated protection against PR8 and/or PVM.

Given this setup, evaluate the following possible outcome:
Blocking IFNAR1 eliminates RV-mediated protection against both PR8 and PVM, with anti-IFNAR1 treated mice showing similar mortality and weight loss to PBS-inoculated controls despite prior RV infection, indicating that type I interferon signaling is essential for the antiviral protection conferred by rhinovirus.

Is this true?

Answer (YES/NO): NO